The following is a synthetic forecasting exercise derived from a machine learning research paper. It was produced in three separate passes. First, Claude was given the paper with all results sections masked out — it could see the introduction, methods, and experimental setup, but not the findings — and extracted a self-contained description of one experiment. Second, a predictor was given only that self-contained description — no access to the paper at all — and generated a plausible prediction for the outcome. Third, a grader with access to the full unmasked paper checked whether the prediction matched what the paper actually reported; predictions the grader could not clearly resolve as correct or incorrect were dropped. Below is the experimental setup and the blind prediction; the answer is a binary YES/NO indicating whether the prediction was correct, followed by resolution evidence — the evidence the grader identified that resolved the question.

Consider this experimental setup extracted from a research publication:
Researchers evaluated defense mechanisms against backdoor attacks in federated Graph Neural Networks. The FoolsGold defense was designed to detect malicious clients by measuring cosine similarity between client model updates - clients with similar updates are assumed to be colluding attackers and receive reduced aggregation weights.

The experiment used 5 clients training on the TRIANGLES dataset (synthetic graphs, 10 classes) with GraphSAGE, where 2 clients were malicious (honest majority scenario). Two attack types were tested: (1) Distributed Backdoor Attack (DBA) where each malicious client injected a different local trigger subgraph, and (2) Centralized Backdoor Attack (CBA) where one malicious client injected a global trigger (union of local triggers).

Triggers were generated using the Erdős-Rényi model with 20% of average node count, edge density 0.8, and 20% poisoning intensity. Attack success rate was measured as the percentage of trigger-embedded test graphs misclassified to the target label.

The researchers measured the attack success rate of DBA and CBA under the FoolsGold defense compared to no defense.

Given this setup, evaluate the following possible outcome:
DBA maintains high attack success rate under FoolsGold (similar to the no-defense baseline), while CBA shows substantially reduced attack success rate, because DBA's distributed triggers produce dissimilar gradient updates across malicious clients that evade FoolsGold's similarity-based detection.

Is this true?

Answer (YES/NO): NO